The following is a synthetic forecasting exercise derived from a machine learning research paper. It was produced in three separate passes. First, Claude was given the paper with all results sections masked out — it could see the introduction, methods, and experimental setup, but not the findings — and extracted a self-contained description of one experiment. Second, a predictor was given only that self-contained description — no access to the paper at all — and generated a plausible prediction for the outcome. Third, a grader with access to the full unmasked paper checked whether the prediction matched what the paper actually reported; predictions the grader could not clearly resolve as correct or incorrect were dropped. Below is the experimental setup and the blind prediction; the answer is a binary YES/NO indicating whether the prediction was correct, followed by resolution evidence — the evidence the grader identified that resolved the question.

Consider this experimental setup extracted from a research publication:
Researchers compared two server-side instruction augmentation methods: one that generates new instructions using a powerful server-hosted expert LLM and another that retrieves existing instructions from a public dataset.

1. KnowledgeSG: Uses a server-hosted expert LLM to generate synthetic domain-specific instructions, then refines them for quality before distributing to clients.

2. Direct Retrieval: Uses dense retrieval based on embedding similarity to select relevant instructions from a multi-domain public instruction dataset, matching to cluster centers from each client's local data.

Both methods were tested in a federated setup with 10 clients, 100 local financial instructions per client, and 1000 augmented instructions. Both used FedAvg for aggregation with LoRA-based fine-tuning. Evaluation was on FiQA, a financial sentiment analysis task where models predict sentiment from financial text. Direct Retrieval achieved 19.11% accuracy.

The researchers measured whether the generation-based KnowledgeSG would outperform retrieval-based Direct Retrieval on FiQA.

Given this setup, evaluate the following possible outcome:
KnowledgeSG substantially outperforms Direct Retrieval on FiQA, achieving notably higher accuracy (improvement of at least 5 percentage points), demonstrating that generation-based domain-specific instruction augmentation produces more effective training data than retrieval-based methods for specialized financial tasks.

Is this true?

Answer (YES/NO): YES